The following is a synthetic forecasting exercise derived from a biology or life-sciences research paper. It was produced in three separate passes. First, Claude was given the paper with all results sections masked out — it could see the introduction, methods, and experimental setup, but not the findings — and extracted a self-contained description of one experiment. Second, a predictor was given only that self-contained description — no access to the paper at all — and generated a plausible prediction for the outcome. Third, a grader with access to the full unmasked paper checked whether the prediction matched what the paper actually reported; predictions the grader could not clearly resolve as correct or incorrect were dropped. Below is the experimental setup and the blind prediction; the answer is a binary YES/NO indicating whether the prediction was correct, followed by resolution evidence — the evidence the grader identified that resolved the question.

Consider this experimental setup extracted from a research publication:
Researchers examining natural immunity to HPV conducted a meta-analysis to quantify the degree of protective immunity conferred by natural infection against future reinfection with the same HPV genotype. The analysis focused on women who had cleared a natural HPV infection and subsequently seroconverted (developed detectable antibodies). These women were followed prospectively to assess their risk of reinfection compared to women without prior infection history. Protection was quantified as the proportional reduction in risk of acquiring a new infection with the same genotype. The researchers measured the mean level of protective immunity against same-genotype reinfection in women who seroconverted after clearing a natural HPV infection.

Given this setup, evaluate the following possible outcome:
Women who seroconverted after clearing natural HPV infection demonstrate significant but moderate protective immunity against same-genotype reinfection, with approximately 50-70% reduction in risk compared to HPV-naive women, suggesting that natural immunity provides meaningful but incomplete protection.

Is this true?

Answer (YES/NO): NO